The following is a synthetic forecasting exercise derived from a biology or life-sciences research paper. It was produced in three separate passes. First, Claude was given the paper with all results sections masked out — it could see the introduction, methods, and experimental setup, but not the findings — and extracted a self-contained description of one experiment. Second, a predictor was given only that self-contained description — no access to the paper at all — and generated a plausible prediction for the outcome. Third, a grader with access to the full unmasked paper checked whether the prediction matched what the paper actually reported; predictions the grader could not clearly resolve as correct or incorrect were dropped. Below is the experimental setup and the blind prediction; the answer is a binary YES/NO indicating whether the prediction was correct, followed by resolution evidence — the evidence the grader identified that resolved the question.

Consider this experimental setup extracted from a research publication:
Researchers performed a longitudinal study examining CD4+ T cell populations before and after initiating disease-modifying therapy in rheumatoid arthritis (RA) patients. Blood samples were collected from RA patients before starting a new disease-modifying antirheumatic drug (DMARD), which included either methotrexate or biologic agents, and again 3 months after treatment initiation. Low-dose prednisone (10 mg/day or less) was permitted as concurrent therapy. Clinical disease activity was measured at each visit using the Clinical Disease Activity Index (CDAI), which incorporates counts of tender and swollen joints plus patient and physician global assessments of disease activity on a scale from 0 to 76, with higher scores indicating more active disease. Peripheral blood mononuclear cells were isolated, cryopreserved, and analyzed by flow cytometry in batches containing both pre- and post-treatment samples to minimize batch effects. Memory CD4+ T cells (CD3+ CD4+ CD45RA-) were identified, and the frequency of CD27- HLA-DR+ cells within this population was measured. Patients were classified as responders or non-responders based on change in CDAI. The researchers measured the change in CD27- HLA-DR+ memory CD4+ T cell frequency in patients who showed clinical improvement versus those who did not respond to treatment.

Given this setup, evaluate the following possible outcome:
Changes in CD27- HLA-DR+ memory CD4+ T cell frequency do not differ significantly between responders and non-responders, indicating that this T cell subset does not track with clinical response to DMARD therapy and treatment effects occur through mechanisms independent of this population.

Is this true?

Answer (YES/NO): NO